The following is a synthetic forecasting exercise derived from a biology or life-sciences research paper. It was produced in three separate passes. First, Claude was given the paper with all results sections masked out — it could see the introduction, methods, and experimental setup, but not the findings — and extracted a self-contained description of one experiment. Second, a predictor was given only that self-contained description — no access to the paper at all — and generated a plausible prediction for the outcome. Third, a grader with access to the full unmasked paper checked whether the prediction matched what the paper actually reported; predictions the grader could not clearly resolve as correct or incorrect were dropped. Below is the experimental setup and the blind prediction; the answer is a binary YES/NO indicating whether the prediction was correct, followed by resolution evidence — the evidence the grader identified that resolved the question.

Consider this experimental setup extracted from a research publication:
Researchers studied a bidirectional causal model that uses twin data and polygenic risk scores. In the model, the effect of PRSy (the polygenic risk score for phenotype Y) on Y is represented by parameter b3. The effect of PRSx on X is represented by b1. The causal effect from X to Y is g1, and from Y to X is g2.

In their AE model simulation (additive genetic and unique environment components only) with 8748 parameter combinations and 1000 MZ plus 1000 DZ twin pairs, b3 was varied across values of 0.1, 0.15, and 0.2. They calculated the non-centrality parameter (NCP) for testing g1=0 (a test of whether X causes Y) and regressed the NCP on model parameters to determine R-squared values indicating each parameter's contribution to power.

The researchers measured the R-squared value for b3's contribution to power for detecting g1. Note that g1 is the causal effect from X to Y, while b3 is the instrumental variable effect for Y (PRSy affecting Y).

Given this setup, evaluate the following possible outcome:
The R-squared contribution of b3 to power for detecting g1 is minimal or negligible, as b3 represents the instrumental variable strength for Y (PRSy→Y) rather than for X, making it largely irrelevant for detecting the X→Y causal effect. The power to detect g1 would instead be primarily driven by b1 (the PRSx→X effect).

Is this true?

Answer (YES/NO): NO